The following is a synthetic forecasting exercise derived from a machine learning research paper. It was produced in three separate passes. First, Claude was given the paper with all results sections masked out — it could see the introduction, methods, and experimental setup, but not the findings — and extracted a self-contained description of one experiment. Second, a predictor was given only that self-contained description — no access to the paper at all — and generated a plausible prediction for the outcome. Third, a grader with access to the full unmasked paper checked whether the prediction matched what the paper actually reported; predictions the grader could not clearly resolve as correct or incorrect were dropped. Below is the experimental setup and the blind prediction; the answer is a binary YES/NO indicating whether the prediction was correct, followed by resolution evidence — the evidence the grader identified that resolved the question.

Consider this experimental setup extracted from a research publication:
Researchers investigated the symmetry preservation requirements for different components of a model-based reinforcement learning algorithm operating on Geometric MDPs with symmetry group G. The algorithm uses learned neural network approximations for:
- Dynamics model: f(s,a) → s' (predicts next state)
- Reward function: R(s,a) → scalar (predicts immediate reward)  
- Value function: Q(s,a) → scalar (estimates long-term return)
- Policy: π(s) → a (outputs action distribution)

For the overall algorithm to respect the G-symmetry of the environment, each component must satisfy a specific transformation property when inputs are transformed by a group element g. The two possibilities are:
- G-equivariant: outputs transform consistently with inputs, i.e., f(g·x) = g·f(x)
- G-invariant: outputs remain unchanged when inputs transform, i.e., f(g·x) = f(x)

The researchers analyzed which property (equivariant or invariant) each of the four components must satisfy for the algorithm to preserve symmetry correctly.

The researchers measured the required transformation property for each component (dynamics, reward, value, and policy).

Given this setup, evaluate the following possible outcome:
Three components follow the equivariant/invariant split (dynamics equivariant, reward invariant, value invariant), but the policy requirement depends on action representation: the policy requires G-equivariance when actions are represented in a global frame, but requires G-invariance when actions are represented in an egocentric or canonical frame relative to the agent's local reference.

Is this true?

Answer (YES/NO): NO